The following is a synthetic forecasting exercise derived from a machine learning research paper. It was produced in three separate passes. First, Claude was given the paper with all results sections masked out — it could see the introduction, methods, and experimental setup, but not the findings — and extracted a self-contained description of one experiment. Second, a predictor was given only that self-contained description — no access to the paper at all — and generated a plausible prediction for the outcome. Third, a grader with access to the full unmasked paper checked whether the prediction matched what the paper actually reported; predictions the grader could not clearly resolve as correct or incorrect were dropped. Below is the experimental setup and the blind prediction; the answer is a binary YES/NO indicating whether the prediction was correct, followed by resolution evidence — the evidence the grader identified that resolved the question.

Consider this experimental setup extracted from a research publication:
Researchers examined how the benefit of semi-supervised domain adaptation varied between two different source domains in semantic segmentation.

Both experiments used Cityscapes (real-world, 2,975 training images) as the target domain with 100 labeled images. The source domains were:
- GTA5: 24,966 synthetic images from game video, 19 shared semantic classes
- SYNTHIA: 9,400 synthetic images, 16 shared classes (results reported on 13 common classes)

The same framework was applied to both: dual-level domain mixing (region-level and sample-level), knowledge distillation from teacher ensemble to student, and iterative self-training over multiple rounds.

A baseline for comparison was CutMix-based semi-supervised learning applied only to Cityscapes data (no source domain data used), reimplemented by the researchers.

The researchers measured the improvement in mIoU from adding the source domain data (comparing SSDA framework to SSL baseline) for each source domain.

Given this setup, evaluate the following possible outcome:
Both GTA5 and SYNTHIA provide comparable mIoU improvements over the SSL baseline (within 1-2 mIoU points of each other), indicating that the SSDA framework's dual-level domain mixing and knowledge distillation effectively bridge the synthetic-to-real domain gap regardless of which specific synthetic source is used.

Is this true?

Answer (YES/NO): NO